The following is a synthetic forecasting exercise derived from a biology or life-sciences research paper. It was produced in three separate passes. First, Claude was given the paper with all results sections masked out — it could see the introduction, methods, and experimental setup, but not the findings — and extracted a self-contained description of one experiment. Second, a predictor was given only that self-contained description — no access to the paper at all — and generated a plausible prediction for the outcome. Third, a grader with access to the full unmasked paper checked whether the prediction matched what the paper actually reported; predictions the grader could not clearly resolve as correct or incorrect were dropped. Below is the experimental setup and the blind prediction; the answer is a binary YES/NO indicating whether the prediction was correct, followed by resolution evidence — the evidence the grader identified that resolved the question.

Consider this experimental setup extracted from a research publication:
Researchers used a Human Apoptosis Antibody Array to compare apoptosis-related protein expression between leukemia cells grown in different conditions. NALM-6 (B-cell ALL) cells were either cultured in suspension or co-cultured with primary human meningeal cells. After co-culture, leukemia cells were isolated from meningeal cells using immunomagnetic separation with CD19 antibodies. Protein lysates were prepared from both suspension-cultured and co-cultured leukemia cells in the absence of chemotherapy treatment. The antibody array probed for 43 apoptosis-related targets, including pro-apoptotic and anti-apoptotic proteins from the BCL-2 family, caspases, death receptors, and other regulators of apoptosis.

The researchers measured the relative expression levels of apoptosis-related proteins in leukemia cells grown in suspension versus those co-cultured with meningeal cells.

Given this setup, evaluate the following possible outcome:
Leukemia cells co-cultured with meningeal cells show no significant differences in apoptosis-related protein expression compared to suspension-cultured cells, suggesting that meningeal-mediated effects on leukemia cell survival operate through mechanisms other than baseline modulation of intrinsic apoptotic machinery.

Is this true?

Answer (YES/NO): NO